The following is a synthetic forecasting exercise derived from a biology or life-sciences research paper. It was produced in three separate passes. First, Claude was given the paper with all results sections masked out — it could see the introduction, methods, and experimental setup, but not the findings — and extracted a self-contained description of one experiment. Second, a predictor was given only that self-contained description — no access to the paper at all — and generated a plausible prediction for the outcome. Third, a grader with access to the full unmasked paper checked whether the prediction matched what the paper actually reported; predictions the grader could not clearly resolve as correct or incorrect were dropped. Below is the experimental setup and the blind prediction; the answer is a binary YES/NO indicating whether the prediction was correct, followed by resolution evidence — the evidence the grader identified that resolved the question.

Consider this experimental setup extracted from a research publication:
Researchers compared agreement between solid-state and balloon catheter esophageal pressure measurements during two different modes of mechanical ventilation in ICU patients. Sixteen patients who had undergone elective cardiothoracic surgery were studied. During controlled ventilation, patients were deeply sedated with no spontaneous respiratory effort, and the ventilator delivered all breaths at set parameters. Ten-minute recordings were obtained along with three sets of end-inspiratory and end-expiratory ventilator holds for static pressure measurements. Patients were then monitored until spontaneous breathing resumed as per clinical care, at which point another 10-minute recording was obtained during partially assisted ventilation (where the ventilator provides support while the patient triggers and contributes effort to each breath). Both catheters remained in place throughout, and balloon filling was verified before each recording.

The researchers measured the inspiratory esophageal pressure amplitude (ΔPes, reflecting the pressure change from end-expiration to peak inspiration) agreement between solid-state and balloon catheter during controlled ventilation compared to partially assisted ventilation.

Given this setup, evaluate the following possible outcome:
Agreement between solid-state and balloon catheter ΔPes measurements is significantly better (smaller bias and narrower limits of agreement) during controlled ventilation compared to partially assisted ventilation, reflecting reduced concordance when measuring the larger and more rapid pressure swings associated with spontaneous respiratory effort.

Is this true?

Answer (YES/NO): NO